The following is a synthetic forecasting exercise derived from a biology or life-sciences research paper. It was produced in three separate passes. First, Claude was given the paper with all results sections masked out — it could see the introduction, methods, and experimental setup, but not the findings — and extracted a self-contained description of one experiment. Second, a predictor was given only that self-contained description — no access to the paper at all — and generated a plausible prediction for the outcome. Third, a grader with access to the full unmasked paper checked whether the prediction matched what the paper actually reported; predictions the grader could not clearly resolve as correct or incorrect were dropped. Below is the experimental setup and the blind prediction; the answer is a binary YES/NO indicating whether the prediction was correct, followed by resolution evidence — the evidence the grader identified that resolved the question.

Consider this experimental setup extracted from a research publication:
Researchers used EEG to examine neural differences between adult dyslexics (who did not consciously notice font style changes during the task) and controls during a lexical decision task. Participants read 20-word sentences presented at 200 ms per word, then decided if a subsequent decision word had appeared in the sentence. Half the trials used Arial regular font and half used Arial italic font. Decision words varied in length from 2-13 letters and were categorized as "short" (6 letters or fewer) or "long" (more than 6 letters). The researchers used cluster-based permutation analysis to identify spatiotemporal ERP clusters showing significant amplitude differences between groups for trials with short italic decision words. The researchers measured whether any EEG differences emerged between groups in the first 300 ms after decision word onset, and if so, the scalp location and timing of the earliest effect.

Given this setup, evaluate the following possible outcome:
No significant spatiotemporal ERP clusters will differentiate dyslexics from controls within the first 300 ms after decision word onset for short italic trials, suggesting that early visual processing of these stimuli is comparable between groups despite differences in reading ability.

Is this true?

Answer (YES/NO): NO